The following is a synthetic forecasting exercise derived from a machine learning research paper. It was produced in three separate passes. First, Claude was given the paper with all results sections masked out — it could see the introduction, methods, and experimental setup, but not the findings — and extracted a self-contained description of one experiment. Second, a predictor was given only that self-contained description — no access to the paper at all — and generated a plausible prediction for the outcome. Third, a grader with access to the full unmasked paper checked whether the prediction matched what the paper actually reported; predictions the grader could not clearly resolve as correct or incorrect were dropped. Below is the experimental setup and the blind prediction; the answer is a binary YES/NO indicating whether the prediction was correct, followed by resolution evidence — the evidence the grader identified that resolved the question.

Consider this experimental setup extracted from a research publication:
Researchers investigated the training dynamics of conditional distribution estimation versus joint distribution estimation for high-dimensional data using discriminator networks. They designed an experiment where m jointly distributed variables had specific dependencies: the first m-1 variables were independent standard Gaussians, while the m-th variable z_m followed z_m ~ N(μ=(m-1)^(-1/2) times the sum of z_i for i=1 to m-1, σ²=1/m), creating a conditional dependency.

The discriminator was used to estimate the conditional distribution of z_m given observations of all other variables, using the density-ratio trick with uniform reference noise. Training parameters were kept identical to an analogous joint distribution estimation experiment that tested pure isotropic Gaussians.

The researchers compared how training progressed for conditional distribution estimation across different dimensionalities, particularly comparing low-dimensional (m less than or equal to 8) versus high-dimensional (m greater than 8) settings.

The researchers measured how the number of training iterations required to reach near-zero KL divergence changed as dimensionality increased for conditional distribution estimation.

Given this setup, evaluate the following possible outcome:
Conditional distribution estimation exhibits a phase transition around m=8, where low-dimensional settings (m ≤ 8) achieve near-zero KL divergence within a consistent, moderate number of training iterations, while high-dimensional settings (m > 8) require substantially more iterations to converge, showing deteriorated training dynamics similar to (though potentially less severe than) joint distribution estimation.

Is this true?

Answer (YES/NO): NO